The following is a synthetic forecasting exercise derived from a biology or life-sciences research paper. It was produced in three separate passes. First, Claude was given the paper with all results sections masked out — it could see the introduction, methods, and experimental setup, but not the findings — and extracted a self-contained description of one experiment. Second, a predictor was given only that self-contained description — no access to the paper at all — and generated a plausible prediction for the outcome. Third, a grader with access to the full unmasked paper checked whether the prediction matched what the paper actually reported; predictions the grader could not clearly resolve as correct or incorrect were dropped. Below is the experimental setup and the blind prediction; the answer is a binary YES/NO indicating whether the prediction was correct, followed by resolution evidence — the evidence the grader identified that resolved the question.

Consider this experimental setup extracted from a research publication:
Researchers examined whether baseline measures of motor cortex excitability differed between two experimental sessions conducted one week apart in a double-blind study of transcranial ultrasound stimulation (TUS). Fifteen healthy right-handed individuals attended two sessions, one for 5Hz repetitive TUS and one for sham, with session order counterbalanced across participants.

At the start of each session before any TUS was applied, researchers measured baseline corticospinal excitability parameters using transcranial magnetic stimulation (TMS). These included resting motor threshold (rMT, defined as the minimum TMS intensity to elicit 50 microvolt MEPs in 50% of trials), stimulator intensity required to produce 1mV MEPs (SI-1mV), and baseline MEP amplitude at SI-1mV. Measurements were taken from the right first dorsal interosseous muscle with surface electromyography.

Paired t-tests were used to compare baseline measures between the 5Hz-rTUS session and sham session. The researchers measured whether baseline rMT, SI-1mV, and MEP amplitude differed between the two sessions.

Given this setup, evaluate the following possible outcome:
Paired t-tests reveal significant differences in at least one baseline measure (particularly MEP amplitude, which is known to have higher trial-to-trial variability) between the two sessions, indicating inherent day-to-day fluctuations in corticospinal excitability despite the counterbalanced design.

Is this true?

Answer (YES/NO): NO